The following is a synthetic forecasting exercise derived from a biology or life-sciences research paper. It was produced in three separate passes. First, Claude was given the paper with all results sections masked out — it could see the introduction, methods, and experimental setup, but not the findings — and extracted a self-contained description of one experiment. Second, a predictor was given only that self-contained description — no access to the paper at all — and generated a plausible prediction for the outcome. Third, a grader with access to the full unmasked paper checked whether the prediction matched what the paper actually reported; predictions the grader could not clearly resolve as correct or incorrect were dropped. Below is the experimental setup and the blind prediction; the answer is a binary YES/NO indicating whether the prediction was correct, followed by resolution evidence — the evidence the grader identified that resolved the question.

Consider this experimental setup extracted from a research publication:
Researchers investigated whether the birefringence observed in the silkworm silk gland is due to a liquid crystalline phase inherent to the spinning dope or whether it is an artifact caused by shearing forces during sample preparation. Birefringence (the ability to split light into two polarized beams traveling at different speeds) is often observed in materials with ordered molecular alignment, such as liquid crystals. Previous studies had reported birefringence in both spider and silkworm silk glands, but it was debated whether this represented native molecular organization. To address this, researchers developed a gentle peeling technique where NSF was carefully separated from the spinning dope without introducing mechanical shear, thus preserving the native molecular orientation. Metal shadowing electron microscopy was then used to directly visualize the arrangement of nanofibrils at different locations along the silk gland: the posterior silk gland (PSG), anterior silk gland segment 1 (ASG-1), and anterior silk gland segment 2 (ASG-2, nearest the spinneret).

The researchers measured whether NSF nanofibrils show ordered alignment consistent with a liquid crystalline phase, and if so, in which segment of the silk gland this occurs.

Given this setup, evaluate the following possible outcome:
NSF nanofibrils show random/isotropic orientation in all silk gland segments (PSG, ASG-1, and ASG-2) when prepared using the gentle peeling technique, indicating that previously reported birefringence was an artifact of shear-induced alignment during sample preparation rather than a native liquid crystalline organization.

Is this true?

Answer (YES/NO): NO